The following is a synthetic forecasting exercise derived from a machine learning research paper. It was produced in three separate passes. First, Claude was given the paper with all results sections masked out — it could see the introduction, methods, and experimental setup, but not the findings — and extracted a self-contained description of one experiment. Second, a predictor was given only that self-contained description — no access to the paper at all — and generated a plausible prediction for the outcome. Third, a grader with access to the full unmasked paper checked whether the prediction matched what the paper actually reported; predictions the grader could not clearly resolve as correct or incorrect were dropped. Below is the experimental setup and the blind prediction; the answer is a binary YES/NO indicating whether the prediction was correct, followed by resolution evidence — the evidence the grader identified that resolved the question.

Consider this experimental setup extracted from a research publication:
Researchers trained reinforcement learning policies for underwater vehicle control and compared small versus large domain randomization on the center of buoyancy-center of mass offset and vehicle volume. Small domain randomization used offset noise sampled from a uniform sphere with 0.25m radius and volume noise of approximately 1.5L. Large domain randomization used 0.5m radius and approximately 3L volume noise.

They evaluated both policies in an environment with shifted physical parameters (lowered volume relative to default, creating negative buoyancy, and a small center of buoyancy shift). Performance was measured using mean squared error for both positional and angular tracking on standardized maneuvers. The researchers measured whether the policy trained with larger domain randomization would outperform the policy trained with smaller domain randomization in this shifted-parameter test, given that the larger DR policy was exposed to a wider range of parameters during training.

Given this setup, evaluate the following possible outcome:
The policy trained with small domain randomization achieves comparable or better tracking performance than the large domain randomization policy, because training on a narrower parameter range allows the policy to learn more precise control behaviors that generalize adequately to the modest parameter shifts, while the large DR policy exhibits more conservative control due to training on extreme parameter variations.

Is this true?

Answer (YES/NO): YES